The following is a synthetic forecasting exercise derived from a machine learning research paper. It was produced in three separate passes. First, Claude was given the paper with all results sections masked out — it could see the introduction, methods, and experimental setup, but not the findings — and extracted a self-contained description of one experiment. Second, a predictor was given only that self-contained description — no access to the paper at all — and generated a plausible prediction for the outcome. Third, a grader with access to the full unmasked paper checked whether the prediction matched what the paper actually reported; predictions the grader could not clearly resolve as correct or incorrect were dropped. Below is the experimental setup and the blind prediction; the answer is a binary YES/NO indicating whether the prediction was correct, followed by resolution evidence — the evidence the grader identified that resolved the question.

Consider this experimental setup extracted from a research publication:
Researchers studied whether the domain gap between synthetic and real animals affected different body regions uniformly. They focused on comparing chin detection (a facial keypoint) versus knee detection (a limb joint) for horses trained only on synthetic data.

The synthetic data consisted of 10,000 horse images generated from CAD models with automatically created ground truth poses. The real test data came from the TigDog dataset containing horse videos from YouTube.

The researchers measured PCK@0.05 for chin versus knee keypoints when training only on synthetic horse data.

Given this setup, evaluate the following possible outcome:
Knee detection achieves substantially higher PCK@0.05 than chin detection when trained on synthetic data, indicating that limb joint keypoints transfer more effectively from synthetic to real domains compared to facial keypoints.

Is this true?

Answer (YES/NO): NO